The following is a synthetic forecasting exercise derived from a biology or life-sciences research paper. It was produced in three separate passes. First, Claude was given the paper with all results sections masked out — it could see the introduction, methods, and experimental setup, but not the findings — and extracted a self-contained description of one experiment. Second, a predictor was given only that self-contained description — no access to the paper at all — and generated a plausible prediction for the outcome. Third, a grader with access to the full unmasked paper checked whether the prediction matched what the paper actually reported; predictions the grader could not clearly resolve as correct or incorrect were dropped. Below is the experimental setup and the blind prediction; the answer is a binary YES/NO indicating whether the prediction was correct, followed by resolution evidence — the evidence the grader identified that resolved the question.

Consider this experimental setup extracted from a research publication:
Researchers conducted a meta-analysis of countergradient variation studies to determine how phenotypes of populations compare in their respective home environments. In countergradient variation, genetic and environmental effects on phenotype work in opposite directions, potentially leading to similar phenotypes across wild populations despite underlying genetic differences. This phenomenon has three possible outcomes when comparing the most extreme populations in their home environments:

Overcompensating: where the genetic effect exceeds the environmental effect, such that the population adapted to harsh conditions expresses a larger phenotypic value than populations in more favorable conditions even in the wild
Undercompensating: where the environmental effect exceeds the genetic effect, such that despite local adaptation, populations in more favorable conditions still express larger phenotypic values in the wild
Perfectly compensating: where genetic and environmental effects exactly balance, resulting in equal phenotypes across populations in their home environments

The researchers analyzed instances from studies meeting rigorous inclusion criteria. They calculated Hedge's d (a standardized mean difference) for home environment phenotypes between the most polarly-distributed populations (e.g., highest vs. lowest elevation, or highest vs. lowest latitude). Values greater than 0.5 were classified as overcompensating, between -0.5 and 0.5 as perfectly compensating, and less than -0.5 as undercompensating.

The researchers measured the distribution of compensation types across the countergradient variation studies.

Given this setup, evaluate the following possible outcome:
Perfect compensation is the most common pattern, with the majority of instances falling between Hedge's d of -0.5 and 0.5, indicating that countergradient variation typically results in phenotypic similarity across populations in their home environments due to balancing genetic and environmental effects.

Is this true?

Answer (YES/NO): NO